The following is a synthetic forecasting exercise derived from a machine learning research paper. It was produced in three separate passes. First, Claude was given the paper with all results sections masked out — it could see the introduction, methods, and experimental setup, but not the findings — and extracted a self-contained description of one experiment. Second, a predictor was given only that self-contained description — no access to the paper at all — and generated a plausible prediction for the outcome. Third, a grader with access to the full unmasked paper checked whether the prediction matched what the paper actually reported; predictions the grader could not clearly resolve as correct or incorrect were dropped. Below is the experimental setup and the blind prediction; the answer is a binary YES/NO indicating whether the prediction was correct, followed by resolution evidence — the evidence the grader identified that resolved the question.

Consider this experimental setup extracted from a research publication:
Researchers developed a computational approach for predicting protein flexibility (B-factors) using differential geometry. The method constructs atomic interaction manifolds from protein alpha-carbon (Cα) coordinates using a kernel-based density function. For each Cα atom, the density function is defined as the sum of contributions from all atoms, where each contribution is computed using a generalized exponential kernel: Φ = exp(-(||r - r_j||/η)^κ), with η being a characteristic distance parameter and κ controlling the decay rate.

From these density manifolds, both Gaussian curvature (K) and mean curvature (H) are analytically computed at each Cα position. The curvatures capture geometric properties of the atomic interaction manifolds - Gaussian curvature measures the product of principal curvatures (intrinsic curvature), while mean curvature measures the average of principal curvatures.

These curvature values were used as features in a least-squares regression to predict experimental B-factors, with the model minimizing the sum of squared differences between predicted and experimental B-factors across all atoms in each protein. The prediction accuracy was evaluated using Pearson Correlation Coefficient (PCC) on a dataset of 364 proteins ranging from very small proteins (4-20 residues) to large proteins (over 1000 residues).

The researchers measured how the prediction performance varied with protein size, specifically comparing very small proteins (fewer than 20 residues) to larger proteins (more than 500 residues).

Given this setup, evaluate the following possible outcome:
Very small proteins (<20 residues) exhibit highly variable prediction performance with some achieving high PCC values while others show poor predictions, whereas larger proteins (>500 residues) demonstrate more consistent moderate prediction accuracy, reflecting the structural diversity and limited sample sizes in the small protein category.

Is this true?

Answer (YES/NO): NO